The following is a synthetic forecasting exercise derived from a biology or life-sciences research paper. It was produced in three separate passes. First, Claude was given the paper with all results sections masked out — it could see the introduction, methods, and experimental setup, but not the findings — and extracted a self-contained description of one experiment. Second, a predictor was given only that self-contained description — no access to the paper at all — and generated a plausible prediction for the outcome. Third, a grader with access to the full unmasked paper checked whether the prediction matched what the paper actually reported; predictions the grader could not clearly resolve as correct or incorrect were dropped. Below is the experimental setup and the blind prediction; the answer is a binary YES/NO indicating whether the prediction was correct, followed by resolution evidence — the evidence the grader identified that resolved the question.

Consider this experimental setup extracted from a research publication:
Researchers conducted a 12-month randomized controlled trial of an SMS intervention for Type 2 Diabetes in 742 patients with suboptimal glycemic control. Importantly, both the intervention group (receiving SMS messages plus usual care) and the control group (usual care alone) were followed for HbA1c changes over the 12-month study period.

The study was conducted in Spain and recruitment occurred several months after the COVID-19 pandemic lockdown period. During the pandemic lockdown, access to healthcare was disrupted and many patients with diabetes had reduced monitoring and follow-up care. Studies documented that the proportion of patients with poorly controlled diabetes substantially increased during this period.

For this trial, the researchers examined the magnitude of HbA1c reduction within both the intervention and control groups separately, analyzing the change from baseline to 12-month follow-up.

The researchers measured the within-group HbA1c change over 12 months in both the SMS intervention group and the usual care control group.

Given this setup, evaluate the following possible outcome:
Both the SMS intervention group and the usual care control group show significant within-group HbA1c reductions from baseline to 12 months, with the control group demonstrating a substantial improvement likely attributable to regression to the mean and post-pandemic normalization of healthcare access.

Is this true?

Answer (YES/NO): YES